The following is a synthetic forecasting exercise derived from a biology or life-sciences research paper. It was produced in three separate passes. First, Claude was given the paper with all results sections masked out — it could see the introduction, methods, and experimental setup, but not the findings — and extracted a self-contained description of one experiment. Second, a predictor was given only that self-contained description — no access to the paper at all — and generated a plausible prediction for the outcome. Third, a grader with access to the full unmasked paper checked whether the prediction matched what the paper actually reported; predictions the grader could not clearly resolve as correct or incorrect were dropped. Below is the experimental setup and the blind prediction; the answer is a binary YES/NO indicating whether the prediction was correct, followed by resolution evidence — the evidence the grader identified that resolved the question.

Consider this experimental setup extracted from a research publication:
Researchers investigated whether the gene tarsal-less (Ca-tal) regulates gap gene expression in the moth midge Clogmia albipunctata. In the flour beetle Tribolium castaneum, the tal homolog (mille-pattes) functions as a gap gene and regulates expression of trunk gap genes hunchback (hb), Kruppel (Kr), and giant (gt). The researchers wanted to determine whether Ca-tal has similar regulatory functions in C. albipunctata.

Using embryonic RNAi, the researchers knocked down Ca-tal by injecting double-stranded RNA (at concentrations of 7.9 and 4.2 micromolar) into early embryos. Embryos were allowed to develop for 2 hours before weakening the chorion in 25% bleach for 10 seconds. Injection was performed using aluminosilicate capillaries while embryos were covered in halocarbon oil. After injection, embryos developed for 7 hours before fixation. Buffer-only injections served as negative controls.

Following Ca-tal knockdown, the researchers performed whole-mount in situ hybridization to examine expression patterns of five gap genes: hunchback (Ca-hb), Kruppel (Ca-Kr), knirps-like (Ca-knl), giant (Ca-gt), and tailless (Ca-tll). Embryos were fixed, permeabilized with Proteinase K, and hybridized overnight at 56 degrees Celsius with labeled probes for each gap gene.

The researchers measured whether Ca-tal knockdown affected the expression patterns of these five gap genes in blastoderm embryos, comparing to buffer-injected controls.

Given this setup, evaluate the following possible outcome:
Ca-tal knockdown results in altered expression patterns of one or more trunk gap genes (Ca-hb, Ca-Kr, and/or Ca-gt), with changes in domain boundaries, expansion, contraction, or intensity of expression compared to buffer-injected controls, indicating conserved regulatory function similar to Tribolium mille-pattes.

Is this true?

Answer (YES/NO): NO